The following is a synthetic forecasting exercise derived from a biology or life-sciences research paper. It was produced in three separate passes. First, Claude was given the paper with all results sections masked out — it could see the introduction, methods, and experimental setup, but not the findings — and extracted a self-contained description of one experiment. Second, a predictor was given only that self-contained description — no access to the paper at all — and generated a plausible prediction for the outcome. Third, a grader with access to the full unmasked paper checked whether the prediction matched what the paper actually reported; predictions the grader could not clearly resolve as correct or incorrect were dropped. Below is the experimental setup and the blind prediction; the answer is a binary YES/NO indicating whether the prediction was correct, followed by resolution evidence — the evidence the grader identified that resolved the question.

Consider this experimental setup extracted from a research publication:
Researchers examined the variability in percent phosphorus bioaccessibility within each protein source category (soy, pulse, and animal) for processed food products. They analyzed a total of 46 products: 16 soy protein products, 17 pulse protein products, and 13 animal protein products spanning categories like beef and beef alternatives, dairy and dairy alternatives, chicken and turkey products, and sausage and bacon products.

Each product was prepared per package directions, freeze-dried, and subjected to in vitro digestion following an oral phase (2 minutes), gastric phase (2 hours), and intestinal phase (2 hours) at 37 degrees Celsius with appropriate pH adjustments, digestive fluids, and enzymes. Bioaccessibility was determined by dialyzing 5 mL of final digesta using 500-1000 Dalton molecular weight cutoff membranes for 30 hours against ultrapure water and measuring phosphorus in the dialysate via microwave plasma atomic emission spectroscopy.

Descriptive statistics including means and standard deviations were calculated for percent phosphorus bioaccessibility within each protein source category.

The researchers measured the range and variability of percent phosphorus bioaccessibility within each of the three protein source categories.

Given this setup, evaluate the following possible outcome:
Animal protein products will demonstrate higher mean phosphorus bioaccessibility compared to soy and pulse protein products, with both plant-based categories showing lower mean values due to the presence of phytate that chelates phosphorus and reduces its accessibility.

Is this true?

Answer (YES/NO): NO